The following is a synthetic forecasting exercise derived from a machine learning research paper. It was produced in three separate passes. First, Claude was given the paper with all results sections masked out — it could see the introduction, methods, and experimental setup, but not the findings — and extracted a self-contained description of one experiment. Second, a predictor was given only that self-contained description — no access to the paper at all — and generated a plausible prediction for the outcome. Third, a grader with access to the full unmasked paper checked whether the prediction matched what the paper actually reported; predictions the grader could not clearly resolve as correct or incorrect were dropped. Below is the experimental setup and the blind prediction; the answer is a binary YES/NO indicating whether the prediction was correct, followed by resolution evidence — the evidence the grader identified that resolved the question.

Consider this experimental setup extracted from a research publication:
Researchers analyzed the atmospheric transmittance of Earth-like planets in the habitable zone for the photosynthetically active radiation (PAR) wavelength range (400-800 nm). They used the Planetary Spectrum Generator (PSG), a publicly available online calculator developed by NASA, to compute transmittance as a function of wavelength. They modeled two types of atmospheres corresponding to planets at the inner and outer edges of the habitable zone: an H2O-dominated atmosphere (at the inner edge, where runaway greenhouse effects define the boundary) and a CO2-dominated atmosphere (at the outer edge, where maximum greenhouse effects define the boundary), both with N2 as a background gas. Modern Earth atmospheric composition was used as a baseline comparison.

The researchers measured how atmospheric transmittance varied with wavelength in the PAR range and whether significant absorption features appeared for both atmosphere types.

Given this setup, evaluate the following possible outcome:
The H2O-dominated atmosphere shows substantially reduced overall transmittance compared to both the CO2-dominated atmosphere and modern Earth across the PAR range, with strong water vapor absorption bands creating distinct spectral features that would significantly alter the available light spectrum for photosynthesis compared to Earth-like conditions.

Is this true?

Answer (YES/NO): NO